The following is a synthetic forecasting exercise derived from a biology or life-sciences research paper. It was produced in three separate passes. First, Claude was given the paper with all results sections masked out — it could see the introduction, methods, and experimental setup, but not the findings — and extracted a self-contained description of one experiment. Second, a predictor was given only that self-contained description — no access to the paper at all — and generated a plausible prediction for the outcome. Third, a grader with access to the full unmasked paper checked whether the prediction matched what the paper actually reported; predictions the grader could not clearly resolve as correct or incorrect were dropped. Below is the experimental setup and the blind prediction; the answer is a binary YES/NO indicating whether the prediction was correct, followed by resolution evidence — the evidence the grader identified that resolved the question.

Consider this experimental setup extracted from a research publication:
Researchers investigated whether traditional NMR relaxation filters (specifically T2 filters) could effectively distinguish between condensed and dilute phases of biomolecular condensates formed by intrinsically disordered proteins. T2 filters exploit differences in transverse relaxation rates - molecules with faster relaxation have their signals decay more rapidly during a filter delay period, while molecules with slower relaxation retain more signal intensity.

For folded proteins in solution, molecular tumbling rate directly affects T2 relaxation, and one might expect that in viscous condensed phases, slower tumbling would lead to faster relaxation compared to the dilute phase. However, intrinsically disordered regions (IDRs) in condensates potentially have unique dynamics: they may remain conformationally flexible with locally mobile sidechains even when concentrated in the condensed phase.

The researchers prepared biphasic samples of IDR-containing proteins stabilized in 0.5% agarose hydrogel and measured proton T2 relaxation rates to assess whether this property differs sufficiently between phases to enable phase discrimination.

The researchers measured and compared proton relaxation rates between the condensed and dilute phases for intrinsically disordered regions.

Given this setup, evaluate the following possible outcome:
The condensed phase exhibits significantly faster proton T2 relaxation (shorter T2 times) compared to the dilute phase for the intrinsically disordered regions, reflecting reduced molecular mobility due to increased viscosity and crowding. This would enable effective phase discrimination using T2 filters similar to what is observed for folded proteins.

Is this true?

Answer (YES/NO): NO